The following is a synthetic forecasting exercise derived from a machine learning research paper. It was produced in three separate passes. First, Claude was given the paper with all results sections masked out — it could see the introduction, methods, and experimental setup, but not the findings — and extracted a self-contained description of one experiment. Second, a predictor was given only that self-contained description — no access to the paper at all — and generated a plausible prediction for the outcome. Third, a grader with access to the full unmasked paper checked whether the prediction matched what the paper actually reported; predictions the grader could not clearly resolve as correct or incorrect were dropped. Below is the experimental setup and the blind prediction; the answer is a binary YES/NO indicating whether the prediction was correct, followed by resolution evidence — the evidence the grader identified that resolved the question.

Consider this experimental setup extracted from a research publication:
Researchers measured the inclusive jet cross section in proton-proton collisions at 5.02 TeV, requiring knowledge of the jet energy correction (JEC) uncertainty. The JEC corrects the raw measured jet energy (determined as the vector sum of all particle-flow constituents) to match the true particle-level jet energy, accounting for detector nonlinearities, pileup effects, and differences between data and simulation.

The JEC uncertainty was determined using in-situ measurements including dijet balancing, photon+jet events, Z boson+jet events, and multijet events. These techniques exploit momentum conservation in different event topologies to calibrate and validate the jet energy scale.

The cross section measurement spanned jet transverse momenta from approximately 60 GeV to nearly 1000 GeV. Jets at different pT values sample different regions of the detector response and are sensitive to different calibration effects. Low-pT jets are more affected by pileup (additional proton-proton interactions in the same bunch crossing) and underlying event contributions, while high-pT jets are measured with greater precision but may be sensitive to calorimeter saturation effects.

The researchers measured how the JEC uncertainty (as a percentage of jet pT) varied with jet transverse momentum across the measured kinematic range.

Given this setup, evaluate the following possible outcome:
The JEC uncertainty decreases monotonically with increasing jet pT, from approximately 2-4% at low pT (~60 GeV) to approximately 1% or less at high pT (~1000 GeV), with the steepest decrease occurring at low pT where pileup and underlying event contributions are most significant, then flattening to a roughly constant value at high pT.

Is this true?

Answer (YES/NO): NO